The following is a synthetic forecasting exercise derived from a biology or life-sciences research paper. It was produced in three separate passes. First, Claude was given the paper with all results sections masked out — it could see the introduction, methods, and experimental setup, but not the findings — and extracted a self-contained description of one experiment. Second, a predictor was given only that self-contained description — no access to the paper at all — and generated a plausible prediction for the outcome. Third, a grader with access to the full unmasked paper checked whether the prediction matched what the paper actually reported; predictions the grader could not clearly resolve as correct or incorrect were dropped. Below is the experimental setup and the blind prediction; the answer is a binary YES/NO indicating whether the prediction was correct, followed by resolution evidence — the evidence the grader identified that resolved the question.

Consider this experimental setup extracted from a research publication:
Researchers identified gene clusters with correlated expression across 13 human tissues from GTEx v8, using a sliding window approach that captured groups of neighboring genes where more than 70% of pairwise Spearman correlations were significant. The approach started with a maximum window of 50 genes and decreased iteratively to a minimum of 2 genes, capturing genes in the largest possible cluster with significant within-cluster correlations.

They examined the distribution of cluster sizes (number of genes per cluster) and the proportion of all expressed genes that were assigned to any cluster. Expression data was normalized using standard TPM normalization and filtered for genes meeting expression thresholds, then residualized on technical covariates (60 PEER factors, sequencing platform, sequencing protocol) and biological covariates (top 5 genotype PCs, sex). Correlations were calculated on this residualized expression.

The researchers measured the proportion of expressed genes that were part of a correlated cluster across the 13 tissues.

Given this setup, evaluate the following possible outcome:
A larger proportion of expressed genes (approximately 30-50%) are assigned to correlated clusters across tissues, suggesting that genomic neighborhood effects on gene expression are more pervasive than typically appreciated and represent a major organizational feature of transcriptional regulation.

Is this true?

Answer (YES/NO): NO